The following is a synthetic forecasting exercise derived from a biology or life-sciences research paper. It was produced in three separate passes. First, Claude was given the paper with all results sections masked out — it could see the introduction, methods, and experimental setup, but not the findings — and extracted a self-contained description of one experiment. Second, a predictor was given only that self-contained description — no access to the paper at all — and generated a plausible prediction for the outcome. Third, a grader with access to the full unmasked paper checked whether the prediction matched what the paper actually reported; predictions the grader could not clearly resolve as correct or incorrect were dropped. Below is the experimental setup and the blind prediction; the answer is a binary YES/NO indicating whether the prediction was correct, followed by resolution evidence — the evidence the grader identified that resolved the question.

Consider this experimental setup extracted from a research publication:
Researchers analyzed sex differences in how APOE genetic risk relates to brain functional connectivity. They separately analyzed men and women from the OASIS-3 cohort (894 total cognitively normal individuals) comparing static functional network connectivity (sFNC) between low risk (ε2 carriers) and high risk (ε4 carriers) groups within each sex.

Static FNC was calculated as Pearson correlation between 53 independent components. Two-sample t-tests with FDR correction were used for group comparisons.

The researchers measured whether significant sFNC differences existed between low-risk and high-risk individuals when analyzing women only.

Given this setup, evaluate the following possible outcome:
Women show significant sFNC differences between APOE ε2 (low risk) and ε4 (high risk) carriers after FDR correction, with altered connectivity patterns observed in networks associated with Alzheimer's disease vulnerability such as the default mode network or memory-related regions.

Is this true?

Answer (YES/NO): NO